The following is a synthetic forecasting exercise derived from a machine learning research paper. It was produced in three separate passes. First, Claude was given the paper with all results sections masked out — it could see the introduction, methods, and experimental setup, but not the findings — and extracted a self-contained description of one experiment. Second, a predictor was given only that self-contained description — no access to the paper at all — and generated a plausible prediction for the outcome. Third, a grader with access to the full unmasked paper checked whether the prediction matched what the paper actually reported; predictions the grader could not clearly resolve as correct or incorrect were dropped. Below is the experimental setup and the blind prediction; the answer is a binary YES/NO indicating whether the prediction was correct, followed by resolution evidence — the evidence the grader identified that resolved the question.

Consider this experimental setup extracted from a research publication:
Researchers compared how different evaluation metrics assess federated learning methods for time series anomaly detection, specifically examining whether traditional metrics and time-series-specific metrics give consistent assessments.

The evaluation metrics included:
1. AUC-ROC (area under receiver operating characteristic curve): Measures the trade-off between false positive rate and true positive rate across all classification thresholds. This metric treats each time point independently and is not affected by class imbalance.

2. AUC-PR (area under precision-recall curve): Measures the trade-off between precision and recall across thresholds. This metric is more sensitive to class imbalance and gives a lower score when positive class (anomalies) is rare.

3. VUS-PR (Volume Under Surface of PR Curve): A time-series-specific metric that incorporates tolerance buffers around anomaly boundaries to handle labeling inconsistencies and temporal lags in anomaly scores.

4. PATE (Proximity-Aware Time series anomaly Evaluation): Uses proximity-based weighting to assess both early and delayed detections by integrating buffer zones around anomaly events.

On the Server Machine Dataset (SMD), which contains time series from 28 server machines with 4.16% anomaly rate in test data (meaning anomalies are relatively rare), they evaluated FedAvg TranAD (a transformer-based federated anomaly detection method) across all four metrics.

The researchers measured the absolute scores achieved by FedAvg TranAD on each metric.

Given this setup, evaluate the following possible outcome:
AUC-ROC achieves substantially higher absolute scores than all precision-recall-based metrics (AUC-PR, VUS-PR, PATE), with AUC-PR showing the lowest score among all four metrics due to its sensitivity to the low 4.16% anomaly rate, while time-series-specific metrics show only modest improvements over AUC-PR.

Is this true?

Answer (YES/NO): YES